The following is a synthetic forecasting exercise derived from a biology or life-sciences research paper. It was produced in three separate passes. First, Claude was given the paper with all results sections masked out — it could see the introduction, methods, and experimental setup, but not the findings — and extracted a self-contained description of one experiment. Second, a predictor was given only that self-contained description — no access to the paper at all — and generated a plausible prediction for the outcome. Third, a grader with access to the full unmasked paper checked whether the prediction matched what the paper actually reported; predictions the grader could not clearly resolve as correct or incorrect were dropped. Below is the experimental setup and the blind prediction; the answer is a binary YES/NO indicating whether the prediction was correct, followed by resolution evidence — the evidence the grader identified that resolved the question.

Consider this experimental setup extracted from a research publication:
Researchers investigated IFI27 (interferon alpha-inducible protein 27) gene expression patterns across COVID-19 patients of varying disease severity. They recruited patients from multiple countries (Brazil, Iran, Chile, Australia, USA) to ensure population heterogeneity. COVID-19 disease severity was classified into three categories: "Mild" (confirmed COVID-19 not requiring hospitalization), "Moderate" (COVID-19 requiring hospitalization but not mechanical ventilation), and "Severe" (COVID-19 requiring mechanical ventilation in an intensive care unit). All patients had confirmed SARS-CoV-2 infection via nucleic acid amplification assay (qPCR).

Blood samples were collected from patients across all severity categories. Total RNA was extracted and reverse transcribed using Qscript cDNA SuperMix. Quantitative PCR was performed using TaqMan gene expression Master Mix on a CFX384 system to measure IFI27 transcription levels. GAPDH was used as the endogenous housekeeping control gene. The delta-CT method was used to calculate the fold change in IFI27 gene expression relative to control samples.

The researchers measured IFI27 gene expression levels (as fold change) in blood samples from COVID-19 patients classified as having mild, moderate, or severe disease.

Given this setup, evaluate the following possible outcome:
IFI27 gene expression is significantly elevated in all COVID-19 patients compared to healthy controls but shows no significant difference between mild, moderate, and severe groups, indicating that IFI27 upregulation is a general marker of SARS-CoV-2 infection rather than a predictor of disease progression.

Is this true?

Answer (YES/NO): NO